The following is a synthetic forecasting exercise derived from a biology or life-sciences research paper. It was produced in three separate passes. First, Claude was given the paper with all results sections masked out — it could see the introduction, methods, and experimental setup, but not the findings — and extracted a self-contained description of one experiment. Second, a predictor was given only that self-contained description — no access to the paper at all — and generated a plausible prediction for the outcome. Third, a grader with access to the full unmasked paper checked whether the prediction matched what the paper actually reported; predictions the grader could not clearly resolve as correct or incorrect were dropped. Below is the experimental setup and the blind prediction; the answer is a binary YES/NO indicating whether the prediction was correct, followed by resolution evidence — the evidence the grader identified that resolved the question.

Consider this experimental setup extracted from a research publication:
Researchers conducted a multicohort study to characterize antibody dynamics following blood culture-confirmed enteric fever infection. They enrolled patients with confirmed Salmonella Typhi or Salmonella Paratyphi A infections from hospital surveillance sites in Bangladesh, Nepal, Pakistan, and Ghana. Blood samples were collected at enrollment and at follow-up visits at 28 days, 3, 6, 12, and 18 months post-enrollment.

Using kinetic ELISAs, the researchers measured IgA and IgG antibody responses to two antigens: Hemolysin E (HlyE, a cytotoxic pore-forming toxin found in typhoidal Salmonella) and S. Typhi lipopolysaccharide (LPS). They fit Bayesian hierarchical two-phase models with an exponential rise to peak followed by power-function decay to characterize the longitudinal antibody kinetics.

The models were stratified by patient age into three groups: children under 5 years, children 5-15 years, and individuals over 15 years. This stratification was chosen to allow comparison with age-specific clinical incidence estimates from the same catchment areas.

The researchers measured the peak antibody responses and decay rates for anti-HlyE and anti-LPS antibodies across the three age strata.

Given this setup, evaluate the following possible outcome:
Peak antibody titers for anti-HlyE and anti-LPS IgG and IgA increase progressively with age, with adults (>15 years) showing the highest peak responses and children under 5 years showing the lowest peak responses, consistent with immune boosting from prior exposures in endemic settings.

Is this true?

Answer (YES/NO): NO